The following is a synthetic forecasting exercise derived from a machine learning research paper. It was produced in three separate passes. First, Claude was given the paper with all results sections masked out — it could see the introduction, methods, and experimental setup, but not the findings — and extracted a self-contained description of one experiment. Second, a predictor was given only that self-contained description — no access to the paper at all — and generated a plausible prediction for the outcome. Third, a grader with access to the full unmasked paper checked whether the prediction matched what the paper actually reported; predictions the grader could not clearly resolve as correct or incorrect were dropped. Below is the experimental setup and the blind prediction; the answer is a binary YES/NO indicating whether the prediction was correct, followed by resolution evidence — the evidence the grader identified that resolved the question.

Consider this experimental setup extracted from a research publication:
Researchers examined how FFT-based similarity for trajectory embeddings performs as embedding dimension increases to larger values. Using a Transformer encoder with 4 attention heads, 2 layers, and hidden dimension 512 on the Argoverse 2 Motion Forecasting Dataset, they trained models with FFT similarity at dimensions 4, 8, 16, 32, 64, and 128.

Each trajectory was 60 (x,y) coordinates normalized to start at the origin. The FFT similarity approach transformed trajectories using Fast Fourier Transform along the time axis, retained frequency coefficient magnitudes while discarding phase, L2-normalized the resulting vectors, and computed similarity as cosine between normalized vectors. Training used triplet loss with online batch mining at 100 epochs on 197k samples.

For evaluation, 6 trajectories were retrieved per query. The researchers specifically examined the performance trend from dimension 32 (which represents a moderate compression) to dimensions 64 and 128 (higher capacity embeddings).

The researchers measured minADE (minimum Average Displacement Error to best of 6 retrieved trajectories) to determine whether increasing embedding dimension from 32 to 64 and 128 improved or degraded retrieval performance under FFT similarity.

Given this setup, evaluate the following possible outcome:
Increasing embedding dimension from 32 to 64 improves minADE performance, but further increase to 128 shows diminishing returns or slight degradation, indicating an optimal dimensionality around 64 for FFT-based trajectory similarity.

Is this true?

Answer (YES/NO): NO